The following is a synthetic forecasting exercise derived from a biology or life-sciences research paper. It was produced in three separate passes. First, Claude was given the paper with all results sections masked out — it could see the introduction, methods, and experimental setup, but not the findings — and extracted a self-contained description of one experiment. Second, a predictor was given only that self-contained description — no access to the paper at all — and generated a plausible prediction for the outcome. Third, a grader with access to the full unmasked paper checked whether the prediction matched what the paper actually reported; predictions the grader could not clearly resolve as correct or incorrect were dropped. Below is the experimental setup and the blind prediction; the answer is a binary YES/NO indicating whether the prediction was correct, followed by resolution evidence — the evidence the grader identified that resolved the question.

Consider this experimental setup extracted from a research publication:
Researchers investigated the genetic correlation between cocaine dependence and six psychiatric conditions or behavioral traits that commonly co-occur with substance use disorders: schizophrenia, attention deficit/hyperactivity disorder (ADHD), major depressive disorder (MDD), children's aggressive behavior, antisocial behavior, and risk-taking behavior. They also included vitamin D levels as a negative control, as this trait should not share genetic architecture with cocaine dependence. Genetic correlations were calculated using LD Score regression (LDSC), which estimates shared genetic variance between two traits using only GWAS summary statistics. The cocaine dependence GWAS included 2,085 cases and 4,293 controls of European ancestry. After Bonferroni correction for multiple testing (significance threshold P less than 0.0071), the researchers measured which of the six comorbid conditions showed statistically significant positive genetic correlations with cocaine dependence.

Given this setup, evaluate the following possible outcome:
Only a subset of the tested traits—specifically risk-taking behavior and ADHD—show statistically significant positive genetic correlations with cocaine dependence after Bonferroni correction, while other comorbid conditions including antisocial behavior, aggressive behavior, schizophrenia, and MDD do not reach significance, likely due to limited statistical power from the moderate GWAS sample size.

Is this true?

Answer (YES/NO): NO